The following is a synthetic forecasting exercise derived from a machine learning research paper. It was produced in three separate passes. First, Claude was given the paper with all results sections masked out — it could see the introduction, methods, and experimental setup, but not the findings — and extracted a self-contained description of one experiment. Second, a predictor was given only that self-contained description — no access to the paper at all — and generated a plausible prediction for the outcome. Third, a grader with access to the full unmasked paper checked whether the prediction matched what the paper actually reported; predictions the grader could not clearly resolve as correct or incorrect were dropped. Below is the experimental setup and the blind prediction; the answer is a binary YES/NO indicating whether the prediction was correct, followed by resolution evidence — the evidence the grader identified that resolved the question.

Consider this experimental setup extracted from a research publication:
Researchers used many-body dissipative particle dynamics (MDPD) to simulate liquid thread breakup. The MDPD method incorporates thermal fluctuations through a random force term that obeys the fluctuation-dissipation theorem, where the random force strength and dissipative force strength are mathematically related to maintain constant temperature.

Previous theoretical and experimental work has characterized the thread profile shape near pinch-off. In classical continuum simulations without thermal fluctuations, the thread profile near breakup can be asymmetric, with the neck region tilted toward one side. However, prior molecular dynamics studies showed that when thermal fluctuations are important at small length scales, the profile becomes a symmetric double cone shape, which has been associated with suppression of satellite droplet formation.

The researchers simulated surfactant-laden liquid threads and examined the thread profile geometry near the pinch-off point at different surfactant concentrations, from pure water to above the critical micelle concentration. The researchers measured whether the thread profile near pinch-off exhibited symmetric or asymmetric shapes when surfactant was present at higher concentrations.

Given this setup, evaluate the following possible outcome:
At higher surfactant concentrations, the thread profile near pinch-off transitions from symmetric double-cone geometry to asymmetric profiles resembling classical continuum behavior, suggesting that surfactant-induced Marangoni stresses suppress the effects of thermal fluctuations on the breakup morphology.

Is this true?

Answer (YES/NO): NO